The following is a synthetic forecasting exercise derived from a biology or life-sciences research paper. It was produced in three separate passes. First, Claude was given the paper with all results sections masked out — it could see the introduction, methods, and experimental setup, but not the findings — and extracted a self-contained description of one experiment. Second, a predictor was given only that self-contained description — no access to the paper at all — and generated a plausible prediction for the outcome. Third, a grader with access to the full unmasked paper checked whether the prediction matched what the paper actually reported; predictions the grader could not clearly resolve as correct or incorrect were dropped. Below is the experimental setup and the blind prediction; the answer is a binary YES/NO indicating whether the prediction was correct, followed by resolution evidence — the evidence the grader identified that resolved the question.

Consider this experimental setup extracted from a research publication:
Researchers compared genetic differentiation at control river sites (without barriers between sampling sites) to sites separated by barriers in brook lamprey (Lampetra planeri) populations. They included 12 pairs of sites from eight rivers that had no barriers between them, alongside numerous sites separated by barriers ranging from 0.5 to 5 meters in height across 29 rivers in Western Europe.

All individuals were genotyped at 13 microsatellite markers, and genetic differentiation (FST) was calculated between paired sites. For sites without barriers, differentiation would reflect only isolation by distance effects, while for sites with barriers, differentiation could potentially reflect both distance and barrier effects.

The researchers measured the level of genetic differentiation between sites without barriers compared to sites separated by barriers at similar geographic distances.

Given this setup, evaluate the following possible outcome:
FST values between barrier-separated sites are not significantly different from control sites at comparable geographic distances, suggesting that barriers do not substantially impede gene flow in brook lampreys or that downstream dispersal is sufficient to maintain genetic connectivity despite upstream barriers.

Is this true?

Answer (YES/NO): YES